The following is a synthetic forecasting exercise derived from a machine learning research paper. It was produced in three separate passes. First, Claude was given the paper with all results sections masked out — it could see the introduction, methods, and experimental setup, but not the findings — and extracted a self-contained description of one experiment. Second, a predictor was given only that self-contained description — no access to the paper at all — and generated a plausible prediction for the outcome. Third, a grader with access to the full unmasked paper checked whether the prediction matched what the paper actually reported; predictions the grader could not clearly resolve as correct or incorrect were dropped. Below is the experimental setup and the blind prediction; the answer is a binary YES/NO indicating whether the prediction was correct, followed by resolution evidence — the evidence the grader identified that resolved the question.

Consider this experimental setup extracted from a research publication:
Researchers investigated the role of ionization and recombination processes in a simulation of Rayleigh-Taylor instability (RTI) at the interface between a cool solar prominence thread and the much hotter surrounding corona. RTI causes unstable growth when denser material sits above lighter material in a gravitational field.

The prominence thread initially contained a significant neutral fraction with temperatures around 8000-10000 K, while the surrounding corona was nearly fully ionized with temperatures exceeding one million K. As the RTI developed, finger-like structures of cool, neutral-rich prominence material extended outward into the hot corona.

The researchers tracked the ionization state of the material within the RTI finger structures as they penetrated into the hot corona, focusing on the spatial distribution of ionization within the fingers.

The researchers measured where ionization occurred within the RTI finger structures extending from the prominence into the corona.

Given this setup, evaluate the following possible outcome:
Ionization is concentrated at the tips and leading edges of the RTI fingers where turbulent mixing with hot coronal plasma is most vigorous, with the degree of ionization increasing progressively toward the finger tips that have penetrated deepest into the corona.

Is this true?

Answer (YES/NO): NO